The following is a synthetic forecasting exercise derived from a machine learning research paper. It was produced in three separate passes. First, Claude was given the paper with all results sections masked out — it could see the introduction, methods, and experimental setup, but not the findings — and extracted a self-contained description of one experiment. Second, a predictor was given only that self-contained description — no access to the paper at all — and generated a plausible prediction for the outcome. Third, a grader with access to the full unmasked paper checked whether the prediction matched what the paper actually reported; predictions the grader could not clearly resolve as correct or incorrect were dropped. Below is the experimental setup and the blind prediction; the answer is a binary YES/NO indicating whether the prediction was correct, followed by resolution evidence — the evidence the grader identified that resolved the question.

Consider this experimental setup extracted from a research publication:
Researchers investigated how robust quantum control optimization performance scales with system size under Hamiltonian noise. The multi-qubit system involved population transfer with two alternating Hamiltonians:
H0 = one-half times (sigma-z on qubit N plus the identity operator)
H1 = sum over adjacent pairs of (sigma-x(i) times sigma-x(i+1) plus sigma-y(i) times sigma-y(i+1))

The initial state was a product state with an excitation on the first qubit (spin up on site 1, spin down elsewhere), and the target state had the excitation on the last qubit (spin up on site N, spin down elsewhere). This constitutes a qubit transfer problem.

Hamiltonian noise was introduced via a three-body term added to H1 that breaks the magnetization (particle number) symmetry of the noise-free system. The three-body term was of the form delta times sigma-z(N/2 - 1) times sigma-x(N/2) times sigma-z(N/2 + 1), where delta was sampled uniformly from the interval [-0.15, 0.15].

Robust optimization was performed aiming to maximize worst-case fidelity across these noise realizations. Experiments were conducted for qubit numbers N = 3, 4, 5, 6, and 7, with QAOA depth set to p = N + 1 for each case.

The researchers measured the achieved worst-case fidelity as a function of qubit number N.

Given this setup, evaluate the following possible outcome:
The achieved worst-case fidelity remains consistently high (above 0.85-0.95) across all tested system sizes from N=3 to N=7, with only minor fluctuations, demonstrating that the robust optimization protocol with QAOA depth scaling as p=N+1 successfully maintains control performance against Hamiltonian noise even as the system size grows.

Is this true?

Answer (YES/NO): NO